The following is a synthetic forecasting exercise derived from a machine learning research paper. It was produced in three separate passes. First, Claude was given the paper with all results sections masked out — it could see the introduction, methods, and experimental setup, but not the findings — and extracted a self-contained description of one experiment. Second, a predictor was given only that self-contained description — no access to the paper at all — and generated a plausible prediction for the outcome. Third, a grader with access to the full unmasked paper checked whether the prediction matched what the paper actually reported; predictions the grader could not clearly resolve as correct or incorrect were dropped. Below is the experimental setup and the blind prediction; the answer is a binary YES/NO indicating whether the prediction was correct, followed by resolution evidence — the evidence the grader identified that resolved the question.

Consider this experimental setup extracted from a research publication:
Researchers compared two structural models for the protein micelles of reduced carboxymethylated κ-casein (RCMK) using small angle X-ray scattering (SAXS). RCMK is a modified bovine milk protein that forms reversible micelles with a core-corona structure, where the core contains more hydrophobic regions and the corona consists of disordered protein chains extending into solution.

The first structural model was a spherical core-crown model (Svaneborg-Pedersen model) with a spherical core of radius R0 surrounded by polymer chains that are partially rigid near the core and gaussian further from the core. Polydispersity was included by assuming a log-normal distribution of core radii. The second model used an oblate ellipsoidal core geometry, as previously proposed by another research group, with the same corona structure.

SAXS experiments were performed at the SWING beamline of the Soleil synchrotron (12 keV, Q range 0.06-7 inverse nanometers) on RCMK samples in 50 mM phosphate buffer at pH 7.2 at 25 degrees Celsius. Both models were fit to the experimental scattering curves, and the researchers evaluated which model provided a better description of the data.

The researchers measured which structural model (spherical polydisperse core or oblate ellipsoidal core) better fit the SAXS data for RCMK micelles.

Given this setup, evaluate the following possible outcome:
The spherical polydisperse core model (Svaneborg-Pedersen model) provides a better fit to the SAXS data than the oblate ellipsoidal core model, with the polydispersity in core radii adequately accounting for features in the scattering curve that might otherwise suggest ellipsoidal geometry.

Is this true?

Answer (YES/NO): YES